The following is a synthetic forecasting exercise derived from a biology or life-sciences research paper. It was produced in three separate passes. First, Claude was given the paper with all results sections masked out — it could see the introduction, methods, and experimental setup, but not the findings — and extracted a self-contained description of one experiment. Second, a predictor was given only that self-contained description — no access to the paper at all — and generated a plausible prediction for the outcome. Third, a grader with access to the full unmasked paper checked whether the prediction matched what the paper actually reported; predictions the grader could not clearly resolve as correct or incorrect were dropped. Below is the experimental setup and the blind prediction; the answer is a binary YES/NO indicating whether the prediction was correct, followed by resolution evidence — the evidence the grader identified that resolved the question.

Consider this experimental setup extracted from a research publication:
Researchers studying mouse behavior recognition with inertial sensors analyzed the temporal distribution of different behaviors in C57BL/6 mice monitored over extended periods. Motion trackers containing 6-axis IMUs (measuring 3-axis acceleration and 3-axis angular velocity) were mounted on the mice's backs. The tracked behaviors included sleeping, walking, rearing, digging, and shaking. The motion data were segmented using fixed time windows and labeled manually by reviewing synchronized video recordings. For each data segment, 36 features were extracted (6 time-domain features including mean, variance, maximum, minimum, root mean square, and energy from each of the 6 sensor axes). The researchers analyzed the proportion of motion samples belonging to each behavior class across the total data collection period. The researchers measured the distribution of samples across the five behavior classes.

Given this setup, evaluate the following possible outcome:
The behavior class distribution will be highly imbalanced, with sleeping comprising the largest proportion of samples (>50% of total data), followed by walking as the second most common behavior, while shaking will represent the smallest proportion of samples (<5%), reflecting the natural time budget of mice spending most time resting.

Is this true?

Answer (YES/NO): NO